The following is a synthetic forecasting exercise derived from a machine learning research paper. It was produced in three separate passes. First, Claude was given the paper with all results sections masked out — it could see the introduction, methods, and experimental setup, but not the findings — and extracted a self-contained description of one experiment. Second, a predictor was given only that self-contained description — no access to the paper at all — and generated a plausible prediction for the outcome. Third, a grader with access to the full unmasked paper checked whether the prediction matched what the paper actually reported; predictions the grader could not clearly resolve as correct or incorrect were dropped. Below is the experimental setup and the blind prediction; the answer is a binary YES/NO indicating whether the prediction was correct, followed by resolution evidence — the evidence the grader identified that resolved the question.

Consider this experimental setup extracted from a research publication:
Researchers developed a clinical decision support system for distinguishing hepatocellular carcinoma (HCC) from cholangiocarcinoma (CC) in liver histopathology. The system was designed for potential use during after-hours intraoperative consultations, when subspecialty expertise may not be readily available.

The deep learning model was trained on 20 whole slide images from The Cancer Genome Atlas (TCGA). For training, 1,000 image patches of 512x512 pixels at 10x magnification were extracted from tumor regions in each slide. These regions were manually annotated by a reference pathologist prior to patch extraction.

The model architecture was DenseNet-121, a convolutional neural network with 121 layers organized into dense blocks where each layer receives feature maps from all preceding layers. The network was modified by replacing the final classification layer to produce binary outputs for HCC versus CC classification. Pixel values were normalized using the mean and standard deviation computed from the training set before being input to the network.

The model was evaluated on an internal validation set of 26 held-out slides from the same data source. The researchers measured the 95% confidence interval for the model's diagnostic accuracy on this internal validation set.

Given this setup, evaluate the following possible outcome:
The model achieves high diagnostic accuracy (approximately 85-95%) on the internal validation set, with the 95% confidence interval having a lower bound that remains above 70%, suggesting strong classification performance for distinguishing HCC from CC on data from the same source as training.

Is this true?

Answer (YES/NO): YES